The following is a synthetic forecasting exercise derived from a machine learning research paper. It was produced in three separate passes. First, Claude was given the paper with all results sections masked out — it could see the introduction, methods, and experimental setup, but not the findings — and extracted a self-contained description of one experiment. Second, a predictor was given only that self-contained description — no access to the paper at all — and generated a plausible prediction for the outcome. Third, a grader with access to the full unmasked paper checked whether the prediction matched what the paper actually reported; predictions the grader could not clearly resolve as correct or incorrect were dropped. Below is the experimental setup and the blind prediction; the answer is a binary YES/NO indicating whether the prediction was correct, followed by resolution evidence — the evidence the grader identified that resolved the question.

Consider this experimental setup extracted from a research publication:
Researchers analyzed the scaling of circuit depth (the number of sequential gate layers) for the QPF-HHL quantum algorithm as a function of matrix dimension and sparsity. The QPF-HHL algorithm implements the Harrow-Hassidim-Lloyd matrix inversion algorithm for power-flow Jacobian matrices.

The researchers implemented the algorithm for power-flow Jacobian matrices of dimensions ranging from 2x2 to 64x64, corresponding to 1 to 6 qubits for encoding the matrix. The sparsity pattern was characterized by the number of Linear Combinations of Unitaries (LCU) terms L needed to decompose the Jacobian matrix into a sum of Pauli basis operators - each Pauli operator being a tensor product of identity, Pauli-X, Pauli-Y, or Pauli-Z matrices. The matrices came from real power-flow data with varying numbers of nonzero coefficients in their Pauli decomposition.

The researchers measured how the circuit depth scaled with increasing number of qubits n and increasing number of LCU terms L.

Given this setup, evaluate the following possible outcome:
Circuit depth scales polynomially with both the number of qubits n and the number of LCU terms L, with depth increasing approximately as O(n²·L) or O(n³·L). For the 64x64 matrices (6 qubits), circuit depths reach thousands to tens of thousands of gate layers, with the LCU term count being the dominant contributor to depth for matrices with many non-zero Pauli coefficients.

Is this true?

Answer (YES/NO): NO